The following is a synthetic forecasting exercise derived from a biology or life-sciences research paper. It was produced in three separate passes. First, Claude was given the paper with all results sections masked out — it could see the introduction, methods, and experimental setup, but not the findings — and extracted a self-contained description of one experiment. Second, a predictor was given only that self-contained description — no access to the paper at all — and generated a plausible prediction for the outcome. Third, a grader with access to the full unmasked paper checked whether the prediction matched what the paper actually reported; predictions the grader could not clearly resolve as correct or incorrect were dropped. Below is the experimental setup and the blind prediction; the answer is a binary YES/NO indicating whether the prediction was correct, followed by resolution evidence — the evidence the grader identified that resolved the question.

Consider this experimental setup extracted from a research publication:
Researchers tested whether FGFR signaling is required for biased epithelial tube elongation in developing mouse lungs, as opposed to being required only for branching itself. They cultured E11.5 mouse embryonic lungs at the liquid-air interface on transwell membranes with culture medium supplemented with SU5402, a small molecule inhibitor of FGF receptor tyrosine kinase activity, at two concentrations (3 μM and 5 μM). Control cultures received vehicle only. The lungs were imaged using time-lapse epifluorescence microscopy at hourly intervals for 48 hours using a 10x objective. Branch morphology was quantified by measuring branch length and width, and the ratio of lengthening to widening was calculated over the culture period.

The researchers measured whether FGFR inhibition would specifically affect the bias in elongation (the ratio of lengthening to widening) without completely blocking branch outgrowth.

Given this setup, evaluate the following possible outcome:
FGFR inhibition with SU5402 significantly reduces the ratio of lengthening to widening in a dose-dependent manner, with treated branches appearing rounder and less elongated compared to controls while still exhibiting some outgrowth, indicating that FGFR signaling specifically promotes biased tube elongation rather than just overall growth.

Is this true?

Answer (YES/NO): NO